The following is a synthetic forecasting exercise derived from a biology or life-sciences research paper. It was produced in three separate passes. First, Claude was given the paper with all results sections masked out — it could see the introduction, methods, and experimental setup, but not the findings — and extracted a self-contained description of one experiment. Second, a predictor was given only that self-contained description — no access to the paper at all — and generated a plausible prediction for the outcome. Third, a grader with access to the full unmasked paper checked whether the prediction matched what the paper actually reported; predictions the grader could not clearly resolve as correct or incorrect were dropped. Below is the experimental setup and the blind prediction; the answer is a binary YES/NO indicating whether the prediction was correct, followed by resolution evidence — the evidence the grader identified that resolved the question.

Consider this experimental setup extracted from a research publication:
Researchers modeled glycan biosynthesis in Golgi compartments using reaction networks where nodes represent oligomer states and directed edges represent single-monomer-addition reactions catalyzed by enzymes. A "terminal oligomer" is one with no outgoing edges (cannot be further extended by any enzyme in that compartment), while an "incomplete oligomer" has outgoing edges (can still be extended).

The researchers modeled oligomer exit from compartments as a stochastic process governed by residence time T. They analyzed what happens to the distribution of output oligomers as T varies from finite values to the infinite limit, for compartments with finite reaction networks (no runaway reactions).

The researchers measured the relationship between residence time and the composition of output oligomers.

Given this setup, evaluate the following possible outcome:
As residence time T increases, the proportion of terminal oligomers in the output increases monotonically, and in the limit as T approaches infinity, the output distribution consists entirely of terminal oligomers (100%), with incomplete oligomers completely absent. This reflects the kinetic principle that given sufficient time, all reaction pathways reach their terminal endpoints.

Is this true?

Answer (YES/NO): YES